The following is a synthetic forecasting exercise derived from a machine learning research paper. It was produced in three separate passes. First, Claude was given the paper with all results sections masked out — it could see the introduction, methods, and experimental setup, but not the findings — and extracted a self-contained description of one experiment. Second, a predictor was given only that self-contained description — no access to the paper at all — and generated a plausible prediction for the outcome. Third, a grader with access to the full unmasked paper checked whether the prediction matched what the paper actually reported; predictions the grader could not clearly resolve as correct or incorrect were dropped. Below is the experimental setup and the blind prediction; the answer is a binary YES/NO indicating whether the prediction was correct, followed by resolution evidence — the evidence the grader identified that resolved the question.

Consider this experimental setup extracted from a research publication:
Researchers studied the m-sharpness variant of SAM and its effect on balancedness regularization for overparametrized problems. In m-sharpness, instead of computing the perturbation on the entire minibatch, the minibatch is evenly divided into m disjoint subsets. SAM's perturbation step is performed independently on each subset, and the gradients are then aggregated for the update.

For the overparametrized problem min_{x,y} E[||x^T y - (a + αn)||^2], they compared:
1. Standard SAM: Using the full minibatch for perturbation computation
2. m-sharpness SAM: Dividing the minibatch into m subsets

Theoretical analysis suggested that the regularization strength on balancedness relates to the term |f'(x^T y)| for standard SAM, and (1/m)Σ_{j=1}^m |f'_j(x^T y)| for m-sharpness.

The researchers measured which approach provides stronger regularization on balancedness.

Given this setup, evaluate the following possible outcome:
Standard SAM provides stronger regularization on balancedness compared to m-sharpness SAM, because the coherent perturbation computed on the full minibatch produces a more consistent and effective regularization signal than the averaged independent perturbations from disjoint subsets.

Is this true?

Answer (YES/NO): NO